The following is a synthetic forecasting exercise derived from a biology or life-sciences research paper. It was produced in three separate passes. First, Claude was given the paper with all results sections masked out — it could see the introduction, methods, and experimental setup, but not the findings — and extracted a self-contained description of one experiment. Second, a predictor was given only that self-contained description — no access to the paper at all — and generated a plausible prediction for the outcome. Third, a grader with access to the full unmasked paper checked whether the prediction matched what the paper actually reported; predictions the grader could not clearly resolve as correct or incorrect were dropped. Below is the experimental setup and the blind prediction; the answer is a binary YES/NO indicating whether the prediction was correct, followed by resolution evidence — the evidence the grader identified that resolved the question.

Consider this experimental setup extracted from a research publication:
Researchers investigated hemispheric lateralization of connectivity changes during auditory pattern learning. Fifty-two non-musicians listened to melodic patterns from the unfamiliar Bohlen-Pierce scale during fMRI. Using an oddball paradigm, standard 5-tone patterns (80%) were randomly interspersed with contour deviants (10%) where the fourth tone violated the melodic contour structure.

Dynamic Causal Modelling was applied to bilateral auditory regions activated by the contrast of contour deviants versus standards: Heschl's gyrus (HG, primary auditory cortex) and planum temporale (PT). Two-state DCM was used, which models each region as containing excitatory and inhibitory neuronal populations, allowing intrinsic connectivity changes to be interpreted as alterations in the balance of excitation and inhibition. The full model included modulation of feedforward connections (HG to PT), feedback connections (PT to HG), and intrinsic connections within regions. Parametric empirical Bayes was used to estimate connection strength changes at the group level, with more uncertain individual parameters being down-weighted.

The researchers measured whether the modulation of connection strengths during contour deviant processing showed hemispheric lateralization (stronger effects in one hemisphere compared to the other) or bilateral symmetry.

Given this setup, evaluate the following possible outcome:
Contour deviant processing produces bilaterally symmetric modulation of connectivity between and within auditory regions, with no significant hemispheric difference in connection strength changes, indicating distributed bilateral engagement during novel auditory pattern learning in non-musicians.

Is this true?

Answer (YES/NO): NO